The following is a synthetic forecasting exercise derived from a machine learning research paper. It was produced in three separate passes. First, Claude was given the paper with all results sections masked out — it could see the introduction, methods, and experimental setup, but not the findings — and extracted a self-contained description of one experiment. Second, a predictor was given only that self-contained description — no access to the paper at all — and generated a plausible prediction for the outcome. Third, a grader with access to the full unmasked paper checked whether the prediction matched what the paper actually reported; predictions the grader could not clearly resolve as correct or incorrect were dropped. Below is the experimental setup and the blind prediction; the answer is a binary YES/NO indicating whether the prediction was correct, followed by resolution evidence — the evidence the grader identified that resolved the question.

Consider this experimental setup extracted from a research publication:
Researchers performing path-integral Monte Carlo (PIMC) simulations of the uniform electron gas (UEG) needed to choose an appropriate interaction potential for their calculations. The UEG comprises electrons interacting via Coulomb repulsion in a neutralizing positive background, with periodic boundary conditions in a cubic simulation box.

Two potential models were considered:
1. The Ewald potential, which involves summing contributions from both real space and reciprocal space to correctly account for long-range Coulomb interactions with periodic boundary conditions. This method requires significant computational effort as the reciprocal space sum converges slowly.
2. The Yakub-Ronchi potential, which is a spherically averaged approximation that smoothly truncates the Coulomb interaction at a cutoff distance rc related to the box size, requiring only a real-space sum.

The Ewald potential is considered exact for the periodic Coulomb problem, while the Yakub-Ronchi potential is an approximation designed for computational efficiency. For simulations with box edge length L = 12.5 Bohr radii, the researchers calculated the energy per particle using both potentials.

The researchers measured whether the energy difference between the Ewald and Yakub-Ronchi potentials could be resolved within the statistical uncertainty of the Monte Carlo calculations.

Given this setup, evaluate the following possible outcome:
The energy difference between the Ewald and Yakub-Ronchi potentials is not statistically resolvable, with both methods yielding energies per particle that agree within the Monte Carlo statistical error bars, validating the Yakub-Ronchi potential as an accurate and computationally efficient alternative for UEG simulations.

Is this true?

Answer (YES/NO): YES